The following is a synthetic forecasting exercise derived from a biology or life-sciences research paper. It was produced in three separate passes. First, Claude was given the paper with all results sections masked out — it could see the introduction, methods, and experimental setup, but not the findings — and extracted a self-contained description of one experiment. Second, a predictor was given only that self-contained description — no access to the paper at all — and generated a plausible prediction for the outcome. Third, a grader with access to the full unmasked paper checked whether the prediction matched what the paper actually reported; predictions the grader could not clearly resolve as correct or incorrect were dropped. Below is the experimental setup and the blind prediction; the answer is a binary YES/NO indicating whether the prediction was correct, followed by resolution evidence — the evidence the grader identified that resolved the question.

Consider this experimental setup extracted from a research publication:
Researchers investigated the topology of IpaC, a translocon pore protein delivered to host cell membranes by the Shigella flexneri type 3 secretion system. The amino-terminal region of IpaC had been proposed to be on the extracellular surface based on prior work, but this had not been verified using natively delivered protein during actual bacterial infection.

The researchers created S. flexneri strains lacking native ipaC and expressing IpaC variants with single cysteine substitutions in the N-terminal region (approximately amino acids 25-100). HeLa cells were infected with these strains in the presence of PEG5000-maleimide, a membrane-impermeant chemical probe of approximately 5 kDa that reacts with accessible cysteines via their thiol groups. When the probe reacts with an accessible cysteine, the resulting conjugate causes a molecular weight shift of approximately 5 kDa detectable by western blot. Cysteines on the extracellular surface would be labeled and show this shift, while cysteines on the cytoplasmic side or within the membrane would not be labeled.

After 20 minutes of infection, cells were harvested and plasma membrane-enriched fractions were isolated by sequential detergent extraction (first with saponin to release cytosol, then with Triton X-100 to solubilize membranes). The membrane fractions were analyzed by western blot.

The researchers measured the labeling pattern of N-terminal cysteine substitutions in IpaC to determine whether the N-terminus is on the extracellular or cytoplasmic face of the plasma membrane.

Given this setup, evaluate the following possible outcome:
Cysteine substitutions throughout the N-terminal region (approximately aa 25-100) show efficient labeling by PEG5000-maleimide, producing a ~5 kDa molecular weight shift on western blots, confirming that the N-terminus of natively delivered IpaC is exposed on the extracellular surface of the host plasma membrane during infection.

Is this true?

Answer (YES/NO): YES